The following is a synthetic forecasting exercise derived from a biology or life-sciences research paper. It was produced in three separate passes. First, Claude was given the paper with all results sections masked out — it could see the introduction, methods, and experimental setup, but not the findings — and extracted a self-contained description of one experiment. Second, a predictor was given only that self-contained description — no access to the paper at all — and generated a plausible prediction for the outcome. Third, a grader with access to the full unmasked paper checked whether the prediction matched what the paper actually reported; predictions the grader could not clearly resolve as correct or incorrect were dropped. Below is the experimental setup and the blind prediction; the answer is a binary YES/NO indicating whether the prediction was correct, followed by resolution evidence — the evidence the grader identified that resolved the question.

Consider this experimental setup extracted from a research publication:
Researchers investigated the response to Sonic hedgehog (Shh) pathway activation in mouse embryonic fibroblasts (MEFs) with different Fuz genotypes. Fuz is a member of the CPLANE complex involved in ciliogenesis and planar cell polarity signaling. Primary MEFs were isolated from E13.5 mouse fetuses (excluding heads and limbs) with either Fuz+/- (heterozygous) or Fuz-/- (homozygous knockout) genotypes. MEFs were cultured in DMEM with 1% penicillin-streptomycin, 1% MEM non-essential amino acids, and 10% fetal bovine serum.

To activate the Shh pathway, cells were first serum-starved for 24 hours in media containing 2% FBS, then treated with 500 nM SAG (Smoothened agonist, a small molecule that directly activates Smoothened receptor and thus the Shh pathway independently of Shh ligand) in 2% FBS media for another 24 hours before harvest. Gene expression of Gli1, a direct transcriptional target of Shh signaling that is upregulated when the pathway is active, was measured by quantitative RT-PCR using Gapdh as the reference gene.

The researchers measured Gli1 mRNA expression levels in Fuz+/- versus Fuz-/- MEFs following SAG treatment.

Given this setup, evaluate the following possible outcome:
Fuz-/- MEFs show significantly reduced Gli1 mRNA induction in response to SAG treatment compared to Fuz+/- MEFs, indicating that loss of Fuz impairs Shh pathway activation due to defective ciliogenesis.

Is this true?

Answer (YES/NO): YES